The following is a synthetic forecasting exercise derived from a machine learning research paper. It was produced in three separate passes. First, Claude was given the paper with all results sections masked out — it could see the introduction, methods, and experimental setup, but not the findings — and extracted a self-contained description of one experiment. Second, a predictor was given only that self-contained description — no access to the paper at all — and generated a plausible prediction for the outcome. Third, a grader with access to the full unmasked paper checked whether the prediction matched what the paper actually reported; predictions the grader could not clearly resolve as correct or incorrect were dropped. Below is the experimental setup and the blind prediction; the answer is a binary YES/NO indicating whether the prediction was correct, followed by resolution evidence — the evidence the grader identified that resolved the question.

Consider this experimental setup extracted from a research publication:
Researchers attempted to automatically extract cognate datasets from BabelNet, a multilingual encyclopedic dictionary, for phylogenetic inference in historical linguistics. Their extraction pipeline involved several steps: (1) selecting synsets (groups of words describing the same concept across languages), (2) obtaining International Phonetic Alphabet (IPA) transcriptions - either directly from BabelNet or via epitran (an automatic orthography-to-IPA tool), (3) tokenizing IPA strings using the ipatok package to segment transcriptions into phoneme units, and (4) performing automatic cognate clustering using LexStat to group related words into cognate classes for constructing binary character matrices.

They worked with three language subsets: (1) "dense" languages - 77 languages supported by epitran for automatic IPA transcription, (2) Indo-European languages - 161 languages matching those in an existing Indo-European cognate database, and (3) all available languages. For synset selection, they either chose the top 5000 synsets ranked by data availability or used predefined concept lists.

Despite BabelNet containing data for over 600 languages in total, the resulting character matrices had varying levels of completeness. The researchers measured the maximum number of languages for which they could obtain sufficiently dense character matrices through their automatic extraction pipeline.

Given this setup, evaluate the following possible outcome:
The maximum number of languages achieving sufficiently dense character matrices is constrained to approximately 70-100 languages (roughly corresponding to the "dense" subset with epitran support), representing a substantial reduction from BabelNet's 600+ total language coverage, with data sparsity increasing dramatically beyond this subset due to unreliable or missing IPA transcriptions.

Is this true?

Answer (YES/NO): NO